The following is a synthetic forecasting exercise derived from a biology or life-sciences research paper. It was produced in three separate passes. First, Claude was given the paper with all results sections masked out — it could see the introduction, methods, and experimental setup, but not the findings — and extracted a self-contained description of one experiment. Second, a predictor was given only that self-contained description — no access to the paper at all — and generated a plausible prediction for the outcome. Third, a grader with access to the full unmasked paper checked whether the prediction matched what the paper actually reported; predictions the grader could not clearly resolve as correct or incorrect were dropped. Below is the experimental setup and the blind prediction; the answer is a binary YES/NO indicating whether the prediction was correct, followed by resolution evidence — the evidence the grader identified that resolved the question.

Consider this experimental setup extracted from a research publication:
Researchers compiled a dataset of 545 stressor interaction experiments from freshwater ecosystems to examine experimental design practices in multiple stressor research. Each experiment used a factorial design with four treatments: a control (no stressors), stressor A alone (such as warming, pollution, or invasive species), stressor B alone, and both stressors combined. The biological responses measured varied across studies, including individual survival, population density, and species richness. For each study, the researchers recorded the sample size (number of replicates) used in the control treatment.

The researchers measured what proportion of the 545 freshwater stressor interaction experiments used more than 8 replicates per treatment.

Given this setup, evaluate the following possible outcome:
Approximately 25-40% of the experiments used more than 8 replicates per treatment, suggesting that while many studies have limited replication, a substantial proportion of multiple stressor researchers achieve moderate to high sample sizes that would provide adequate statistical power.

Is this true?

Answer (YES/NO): NO